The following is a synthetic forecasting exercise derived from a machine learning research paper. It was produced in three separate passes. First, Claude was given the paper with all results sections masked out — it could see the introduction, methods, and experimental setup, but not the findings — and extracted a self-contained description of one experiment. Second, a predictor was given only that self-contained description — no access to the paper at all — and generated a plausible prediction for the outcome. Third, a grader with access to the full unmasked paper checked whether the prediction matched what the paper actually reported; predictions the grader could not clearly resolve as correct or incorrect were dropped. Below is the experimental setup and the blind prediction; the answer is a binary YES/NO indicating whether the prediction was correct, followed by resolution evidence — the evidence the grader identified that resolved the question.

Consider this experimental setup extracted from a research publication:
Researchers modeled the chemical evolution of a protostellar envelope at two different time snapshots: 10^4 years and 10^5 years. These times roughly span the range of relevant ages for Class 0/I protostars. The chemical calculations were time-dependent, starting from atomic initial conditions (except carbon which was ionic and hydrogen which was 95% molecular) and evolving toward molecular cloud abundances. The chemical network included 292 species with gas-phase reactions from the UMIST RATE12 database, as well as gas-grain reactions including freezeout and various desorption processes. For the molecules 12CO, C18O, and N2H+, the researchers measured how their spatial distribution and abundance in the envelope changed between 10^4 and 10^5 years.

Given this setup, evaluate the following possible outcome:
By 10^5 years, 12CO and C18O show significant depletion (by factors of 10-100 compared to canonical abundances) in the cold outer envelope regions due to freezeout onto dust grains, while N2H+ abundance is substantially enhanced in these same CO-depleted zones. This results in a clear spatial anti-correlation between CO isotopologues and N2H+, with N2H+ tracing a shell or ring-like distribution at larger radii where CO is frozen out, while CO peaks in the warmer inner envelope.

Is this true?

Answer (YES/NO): YES